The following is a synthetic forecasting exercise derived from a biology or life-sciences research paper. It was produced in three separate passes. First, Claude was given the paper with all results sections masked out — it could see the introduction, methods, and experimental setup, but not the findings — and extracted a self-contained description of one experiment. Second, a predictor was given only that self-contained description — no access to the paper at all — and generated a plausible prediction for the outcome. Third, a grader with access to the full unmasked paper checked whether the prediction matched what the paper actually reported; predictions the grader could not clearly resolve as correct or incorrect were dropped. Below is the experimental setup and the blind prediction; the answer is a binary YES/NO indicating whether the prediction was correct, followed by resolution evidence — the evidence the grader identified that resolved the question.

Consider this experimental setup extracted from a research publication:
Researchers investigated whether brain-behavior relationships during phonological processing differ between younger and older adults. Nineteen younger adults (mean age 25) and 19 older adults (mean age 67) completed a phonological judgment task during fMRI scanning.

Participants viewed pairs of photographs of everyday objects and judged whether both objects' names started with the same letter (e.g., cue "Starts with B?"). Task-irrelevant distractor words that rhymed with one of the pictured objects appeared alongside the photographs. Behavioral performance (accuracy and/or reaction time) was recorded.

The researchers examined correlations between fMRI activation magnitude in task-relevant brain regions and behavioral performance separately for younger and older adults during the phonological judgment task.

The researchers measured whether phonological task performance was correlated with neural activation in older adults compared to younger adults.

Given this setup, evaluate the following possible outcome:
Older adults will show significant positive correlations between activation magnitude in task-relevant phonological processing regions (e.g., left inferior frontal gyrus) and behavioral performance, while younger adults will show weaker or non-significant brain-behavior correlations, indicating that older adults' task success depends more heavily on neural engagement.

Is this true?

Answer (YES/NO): NO